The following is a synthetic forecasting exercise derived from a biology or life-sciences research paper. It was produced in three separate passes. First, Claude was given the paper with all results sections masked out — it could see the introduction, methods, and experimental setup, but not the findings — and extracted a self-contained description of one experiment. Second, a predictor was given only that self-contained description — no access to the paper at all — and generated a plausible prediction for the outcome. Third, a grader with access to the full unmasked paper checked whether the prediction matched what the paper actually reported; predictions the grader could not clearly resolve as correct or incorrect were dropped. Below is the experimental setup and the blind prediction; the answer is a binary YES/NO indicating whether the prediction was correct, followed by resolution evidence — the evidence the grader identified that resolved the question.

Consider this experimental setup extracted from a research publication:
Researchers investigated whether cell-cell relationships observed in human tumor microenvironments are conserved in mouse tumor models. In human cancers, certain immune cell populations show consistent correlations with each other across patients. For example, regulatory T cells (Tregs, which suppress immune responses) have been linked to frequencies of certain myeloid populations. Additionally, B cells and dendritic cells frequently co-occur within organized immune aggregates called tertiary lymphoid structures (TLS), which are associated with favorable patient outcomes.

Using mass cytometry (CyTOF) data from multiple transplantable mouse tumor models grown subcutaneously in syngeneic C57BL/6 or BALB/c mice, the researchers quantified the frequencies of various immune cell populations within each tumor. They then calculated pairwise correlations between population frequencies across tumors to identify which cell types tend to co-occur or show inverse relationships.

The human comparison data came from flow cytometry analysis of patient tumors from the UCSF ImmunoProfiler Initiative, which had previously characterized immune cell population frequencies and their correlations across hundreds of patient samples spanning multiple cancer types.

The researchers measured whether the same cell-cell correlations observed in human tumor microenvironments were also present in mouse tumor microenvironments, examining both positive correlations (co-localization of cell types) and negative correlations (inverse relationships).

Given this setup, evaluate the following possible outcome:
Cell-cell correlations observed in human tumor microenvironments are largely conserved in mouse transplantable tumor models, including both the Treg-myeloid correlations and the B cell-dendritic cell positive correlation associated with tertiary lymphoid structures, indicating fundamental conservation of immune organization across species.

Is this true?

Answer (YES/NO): NO